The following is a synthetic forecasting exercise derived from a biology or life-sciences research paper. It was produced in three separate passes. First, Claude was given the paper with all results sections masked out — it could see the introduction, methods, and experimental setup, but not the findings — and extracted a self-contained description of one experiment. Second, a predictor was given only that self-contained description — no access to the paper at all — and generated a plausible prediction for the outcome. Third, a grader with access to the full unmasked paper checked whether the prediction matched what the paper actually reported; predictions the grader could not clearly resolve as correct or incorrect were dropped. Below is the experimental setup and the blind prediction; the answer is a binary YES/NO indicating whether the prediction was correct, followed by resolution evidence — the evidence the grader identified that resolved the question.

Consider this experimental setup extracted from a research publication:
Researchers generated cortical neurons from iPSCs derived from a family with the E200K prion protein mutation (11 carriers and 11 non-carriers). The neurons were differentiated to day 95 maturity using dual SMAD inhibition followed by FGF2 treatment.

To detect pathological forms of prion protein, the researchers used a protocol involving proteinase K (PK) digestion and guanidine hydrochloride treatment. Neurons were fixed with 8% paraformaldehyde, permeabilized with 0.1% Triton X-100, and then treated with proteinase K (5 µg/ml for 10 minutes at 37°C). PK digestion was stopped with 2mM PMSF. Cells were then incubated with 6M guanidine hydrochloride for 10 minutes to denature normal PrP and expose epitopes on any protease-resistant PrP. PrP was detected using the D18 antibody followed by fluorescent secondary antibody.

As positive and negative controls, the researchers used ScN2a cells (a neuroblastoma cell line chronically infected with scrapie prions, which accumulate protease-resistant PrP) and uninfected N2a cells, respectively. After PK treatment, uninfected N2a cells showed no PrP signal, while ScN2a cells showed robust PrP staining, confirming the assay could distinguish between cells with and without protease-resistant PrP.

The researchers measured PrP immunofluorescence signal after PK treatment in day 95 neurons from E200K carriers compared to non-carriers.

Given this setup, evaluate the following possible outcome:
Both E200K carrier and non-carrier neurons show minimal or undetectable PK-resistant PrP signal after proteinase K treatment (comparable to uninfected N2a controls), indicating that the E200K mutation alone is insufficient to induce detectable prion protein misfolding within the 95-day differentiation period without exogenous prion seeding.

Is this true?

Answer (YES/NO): NO